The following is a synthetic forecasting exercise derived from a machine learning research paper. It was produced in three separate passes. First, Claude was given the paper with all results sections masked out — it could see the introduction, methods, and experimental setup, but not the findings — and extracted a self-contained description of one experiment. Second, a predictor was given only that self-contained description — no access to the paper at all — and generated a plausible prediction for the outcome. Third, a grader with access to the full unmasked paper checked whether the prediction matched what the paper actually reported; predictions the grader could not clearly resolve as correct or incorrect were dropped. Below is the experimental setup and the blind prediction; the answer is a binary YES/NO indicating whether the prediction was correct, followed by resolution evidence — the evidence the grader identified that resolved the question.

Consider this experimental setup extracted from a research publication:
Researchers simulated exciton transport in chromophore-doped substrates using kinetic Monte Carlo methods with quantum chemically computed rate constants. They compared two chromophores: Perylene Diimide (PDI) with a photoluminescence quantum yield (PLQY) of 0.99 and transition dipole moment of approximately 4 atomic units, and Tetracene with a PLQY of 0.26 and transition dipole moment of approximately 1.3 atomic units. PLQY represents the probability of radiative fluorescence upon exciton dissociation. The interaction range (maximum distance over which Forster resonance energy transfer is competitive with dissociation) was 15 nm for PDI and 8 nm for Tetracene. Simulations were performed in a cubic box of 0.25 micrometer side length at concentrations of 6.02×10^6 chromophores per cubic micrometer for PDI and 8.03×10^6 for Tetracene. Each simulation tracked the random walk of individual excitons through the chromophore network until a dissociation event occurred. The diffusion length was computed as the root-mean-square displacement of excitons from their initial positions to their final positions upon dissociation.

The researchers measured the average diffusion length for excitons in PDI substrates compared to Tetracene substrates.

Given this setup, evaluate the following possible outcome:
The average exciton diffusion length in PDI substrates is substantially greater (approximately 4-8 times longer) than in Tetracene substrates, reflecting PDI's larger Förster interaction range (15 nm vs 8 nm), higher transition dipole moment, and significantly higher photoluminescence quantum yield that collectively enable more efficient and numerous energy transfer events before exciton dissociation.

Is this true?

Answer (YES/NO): NO